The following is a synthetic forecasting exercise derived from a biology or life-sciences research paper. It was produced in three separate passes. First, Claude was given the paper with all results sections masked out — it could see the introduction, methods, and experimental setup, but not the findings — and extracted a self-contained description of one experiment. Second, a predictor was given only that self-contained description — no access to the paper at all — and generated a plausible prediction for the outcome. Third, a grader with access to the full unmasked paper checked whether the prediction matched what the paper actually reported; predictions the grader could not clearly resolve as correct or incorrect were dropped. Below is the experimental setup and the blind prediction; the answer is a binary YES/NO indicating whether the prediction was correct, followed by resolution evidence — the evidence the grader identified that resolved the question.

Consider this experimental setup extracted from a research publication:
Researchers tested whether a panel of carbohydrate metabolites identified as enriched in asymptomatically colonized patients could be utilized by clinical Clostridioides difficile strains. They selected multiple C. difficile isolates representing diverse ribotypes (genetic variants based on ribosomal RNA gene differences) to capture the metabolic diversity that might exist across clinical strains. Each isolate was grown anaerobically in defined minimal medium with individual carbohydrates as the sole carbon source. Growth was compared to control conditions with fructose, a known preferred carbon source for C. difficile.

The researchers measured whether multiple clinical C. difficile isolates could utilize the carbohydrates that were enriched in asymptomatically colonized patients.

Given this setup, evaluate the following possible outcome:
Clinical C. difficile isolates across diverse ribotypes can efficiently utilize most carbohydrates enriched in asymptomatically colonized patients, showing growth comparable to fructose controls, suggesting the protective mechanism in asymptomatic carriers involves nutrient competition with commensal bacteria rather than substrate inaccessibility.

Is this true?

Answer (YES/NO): NO